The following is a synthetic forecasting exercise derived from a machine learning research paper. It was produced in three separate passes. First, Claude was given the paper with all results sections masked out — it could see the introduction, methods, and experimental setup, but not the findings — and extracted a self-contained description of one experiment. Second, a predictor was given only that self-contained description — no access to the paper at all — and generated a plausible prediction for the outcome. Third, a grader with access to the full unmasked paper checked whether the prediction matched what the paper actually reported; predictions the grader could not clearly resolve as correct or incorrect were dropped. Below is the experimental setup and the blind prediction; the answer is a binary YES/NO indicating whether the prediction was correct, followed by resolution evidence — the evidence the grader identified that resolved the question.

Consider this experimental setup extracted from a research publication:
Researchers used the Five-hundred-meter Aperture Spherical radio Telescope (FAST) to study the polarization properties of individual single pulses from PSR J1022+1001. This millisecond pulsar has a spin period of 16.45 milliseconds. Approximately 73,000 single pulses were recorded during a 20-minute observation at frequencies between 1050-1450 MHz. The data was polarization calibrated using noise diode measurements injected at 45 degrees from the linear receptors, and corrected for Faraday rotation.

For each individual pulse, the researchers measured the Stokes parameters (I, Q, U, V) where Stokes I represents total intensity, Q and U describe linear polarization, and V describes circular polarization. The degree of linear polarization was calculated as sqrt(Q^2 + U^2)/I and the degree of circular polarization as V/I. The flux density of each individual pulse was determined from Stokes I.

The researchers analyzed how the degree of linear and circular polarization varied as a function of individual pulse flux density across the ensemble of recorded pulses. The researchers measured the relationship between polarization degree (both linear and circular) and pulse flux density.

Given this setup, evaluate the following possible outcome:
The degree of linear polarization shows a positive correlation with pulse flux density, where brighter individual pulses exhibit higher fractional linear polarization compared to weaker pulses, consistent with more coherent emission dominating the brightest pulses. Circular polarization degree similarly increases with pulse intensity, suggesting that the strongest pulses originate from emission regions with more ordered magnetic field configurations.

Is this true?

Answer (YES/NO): YES